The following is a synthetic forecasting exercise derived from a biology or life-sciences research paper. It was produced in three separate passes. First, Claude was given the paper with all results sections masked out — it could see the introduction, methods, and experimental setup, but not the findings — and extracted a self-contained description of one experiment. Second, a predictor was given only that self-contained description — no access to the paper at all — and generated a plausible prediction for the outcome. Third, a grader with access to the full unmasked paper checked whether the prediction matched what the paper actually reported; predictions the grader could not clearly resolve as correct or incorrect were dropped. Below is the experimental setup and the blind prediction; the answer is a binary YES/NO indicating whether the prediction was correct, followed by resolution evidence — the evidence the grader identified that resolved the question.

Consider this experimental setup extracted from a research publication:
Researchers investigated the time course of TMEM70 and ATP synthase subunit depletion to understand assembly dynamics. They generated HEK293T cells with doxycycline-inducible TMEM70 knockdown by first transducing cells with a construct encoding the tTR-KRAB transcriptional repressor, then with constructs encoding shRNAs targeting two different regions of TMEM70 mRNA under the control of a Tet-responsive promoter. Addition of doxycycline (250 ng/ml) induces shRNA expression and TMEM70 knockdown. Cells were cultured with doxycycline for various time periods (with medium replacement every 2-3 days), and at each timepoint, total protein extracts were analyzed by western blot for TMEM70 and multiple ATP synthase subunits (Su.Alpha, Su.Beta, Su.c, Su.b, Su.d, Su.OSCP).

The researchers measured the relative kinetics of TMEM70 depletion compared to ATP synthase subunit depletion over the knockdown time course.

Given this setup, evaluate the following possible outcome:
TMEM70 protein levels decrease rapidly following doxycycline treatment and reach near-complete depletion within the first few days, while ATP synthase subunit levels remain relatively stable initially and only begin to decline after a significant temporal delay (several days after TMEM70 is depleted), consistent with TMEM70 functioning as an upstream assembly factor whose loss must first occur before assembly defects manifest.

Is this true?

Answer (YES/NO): YES